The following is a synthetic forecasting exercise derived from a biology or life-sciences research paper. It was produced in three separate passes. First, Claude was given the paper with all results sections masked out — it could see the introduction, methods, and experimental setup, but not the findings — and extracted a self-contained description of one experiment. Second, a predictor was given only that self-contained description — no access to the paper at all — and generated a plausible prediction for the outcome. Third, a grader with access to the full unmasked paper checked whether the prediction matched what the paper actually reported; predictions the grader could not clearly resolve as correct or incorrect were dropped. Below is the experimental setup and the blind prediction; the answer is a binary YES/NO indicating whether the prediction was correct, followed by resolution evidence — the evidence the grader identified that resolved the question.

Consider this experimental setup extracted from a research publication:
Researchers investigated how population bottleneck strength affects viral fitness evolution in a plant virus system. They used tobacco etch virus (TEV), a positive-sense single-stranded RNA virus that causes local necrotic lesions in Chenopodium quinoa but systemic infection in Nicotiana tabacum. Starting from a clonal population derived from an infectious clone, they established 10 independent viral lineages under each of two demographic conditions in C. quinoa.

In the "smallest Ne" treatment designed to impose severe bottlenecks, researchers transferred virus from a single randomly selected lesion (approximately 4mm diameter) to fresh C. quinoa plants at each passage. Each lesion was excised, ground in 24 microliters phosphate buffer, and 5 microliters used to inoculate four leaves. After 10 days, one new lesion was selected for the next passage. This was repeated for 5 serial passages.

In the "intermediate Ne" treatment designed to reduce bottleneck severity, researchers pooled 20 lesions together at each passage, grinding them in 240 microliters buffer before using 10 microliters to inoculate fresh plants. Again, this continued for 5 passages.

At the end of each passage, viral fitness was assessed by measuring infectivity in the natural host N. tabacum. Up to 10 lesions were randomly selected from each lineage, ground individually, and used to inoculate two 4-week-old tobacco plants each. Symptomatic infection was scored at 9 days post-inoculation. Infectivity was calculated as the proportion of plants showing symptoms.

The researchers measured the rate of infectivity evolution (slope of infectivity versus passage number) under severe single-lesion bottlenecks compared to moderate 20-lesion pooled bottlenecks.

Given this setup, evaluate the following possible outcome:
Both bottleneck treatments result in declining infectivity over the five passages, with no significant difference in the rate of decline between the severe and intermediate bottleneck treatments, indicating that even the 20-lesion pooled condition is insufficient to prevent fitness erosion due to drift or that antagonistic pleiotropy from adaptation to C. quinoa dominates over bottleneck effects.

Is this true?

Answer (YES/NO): YES